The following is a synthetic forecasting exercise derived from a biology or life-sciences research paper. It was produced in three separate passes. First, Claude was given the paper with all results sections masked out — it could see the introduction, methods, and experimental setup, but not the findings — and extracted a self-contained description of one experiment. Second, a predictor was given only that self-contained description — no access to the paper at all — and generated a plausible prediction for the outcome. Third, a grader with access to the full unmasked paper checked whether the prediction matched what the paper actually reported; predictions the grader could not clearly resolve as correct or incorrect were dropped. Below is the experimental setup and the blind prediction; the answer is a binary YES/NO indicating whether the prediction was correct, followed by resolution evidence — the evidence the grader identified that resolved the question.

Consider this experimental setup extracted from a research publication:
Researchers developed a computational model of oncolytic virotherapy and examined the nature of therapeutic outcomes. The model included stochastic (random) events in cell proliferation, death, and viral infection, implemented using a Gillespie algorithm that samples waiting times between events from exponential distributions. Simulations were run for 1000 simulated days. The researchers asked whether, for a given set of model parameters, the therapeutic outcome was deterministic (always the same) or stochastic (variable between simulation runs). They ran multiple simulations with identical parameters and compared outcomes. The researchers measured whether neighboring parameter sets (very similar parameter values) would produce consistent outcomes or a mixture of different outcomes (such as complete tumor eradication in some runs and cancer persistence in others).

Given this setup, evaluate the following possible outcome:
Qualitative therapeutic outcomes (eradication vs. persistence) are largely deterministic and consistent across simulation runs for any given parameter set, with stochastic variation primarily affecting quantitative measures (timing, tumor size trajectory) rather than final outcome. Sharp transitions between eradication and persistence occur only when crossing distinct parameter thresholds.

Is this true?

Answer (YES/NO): NO